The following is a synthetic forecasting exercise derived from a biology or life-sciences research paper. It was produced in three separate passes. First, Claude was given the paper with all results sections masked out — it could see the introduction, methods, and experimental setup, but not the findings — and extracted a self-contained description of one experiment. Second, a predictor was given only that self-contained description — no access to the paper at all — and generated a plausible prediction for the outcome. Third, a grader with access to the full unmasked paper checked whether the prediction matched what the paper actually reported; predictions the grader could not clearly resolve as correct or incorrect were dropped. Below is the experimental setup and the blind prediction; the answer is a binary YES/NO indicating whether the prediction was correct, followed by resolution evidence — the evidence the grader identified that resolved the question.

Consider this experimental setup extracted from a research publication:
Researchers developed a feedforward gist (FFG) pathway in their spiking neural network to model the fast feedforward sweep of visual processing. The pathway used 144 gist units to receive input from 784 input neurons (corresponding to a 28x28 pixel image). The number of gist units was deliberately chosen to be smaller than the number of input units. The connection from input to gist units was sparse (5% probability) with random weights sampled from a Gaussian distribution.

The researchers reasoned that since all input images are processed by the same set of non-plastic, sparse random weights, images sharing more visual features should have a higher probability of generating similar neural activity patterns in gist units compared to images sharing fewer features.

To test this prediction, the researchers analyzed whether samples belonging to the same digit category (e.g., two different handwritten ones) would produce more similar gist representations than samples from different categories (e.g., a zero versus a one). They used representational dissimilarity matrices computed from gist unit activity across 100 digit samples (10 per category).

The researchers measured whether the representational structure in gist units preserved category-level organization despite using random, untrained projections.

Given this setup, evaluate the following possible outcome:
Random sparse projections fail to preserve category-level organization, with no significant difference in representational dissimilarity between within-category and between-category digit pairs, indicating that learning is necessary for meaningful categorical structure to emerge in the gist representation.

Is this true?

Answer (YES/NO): NO